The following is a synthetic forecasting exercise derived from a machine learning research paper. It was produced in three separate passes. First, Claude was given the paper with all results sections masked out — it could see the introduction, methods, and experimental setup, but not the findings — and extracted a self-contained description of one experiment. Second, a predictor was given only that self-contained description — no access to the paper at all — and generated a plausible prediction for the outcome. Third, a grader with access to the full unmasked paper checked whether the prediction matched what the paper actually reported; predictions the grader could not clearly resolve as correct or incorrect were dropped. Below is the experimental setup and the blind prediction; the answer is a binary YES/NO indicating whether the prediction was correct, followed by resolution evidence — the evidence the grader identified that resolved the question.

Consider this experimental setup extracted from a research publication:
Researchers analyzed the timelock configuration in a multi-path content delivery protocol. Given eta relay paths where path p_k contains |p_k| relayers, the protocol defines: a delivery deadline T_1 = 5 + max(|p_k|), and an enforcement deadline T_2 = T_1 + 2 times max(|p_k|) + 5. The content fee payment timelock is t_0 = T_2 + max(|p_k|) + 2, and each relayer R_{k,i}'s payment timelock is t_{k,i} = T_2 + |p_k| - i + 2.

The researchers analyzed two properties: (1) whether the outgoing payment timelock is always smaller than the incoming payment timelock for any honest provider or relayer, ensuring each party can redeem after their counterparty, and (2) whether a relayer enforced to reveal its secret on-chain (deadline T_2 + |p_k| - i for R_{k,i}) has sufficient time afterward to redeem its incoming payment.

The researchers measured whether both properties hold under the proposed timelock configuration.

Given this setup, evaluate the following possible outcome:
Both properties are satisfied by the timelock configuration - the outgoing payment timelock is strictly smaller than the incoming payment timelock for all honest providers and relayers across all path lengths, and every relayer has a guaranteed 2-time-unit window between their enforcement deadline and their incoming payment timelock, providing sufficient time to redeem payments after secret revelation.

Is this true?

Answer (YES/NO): YES